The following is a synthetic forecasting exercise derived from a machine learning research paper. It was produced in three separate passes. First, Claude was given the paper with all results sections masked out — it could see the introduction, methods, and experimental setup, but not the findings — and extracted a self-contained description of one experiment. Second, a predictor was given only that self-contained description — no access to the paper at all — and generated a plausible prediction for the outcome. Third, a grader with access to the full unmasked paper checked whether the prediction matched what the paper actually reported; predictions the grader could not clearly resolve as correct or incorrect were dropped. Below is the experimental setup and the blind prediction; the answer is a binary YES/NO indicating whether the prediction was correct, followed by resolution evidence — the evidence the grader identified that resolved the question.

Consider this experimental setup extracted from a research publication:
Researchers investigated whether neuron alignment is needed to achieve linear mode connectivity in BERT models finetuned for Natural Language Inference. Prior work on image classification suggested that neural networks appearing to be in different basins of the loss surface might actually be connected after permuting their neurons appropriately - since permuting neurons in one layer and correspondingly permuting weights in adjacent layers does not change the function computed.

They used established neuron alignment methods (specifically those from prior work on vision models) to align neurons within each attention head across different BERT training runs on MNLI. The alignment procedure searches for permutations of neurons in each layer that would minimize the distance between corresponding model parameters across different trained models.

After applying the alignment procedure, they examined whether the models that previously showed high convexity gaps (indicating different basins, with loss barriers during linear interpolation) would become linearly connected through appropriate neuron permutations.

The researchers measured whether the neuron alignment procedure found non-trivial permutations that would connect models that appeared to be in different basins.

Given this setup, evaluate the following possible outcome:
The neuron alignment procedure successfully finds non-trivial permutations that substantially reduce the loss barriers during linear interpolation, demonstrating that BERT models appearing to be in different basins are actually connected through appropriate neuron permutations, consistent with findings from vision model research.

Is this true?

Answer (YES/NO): NO